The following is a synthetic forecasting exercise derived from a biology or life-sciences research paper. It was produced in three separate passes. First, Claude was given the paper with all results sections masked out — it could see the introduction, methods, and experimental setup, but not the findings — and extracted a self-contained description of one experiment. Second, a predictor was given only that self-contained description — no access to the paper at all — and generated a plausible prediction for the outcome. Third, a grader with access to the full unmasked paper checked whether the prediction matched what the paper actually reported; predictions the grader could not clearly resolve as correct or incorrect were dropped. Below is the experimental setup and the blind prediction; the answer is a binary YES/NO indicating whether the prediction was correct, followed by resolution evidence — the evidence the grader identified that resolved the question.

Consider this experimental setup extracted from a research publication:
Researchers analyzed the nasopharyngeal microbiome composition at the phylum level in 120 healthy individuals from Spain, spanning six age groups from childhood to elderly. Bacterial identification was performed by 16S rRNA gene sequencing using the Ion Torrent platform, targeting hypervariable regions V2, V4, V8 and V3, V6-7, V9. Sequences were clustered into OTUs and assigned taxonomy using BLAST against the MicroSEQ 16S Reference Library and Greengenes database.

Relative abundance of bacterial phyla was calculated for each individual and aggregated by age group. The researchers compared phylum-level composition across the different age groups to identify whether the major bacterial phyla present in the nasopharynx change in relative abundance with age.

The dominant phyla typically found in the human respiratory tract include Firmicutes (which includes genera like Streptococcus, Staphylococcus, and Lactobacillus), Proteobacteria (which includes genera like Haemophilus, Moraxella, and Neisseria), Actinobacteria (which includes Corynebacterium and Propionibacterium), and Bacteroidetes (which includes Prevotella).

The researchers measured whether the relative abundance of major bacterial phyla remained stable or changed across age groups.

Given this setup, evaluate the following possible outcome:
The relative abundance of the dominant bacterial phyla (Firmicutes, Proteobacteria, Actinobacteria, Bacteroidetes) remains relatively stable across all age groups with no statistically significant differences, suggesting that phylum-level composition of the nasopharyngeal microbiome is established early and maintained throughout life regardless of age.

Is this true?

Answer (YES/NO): NO